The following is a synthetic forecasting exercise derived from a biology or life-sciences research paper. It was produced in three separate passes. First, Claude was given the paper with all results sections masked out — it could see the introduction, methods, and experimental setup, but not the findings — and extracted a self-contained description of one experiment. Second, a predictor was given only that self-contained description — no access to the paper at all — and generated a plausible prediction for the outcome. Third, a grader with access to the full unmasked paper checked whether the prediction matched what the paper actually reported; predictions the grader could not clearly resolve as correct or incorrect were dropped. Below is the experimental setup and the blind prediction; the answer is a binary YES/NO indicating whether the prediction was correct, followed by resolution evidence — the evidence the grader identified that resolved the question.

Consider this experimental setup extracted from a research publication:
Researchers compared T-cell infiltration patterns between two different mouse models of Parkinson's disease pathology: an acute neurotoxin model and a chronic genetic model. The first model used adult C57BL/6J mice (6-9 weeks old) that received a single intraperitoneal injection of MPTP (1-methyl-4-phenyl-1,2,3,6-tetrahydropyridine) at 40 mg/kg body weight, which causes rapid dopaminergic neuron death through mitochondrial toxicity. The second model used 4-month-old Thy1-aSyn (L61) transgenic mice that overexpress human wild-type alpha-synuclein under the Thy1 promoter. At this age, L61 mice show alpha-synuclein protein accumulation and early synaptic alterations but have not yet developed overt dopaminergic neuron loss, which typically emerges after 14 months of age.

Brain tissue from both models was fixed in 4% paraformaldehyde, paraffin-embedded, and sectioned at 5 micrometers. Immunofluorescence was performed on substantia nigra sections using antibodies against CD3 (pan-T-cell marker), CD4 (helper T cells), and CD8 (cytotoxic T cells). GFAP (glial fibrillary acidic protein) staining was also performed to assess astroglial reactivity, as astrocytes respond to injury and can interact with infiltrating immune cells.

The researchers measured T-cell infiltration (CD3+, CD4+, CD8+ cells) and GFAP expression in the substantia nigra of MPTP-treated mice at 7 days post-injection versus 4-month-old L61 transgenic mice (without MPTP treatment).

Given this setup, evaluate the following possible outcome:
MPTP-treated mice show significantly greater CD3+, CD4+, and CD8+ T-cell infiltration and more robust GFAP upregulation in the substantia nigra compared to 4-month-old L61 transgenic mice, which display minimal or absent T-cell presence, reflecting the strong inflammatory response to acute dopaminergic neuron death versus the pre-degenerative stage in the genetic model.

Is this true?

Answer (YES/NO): NO